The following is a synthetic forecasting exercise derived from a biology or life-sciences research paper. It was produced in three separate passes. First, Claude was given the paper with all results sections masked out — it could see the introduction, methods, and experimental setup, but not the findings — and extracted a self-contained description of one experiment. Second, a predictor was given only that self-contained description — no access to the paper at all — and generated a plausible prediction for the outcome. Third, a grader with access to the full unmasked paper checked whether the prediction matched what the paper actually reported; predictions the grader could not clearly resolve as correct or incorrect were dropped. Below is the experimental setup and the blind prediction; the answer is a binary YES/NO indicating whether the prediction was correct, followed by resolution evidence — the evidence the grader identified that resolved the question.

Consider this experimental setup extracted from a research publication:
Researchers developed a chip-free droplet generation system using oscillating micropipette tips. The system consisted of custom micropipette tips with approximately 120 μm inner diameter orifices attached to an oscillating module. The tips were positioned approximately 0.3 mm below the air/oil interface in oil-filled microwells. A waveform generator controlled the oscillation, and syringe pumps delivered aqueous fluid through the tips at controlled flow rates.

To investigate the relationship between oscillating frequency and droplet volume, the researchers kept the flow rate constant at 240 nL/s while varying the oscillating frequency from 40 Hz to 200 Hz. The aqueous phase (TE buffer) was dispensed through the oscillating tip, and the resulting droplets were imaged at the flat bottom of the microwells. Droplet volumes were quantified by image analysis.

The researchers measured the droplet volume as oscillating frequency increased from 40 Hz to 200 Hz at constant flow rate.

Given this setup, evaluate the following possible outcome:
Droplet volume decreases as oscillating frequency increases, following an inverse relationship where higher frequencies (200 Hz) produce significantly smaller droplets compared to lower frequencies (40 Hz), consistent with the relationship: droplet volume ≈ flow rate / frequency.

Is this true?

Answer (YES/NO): YES